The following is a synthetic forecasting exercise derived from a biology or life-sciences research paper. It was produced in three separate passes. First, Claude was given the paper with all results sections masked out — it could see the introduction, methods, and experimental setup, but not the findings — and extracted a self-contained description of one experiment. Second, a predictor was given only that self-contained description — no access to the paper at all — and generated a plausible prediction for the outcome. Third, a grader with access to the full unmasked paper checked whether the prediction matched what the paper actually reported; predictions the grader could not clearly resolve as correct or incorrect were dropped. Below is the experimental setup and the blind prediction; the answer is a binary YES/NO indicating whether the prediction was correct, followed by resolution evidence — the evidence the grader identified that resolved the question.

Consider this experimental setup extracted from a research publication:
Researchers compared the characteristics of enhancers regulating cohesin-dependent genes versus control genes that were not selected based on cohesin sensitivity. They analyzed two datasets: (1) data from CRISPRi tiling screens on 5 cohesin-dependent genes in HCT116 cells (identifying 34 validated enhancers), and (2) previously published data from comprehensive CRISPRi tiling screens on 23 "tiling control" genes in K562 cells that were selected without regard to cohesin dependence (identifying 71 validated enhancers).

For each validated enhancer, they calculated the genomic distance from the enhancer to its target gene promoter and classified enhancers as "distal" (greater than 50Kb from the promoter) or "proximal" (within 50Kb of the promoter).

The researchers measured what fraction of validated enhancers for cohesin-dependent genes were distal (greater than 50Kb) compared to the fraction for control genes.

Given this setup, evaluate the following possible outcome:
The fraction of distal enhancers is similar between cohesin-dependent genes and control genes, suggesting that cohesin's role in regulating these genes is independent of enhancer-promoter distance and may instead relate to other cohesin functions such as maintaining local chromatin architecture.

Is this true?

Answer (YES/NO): NO